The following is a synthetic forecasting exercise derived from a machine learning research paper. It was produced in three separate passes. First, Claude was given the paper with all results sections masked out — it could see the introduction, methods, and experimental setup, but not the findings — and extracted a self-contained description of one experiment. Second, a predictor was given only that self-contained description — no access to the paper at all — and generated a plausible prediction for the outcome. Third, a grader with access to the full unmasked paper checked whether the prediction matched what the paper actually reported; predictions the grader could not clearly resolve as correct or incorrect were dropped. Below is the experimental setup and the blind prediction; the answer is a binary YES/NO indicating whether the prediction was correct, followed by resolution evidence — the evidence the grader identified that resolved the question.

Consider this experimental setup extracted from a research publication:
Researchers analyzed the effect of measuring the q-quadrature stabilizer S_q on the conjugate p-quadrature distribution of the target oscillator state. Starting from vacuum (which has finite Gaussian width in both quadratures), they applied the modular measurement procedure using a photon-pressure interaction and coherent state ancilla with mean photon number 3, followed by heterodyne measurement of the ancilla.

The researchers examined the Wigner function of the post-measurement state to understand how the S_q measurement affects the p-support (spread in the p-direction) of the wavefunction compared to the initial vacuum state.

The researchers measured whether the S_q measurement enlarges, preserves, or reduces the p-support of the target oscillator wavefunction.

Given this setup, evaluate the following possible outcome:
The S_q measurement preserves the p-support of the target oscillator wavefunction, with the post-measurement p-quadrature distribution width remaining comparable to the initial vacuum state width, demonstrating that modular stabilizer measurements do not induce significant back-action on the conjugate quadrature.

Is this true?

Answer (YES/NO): NO